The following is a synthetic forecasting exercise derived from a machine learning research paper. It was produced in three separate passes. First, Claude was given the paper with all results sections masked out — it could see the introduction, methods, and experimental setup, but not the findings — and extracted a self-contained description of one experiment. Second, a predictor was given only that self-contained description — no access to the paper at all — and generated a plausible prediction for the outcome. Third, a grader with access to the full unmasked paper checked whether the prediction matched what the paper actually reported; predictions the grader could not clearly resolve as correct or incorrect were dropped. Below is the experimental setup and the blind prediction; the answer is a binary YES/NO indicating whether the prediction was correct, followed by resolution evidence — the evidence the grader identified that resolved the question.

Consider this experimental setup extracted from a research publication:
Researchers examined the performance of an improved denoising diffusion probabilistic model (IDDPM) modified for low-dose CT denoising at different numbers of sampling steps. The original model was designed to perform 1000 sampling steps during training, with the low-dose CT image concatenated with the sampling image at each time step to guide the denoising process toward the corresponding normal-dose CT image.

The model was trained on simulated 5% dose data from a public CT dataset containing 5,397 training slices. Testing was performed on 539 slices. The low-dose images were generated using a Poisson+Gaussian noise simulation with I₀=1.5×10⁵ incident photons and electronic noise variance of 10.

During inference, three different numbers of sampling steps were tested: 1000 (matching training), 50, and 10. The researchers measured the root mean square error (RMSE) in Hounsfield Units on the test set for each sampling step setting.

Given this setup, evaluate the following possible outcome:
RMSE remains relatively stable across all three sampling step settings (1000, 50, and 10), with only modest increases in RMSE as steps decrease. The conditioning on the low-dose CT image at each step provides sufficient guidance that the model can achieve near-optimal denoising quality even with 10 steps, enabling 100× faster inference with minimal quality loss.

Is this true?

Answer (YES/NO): NO